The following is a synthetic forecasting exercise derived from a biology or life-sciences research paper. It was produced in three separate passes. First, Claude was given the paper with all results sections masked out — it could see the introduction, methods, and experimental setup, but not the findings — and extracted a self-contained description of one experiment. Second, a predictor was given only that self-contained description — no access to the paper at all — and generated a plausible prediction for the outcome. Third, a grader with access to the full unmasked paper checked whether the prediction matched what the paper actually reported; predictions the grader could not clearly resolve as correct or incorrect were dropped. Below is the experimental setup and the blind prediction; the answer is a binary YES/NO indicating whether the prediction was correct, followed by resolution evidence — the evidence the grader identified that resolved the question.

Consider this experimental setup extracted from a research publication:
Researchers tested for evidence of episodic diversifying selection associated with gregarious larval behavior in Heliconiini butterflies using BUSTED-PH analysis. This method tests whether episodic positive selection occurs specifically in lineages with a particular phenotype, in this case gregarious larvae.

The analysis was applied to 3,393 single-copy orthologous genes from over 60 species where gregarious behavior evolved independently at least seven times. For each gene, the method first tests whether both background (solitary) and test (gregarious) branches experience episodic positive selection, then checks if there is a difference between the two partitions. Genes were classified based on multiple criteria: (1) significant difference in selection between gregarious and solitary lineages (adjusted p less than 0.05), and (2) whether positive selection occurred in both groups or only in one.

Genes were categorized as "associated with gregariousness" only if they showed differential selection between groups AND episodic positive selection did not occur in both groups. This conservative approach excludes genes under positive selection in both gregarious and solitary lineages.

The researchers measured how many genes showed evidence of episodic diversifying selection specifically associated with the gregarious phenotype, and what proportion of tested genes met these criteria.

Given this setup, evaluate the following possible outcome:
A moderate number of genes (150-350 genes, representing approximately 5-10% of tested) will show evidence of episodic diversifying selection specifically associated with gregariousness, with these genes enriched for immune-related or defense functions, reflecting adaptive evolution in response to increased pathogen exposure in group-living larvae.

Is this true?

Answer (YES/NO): NO